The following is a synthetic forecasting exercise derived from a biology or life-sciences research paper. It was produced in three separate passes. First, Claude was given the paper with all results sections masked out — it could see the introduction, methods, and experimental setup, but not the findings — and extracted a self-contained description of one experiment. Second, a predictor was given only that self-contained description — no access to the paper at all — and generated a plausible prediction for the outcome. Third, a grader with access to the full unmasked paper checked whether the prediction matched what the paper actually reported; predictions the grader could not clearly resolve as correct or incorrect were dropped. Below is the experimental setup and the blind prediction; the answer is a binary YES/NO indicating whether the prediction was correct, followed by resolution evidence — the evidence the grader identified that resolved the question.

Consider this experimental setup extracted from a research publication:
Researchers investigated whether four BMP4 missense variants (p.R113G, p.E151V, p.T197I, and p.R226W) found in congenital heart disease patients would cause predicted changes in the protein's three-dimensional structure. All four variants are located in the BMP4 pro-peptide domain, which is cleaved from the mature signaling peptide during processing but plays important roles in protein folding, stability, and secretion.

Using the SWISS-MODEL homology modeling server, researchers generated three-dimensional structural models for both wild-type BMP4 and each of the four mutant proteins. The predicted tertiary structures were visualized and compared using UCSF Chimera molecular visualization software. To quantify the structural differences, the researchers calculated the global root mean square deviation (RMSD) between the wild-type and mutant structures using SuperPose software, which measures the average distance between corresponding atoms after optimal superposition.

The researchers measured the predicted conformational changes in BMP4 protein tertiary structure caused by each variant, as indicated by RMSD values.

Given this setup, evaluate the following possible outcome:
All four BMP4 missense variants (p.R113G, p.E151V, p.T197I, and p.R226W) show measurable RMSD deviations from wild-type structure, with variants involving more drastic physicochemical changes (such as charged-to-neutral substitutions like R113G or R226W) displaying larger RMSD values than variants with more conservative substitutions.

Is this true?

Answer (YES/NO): NO